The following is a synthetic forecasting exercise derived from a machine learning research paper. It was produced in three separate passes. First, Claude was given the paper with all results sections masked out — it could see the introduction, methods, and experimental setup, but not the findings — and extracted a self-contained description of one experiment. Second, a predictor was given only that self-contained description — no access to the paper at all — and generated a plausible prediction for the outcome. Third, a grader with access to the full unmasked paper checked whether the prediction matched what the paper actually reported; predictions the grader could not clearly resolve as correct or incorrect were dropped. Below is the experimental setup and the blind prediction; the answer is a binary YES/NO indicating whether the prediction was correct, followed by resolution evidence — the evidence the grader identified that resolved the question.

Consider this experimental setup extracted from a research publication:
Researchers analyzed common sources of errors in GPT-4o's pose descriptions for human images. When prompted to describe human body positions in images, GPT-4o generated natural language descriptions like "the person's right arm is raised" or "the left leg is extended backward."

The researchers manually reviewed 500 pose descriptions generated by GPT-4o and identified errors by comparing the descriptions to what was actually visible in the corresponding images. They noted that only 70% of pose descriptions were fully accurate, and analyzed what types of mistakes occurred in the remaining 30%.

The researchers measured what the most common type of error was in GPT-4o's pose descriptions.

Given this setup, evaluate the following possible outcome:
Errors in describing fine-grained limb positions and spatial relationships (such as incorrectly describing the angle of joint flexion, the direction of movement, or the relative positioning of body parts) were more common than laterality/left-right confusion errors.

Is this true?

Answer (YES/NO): NO